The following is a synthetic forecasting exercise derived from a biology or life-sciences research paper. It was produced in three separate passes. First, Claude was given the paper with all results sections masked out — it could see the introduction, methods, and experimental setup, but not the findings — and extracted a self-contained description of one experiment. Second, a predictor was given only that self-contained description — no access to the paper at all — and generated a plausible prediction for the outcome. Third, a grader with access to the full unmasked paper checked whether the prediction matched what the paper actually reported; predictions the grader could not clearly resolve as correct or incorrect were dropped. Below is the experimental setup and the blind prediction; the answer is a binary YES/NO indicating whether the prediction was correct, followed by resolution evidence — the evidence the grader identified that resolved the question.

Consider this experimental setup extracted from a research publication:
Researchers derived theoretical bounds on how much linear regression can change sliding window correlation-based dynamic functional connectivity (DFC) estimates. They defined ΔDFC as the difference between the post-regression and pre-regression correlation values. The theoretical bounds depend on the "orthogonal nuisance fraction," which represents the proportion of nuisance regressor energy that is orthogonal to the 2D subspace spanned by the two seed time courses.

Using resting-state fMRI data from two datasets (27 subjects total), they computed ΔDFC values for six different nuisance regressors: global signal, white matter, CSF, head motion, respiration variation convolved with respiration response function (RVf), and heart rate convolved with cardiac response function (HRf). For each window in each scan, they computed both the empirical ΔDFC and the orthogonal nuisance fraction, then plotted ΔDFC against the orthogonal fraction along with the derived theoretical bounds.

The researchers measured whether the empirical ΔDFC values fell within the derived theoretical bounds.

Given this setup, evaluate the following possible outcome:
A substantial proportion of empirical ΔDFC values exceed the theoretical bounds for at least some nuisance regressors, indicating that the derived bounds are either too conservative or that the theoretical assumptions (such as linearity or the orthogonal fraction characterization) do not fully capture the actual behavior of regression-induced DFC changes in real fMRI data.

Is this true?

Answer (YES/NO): NO